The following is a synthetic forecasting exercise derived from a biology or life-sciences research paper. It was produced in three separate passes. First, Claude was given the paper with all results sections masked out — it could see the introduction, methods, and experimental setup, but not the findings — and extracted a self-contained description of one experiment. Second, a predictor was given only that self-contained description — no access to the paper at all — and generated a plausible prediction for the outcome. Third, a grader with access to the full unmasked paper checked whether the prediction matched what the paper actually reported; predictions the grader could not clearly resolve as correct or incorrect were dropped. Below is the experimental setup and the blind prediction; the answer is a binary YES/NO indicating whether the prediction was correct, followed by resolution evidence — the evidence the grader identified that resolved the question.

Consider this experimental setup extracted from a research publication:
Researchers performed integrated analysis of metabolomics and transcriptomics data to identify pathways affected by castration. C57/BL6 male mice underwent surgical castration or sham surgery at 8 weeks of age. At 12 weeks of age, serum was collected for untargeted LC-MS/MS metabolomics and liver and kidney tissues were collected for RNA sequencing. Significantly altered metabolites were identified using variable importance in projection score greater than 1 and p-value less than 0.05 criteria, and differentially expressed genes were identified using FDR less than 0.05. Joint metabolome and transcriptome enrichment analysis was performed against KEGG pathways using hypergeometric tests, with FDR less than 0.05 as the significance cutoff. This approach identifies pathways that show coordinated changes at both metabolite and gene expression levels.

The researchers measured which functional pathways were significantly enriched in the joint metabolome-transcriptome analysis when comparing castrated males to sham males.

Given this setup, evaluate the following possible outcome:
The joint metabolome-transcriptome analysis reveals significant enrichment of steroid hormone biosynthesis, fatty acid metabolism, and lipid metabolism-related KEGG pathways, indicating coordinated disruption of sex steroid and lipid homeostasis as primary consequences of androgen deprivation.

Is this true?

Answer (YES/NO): NO